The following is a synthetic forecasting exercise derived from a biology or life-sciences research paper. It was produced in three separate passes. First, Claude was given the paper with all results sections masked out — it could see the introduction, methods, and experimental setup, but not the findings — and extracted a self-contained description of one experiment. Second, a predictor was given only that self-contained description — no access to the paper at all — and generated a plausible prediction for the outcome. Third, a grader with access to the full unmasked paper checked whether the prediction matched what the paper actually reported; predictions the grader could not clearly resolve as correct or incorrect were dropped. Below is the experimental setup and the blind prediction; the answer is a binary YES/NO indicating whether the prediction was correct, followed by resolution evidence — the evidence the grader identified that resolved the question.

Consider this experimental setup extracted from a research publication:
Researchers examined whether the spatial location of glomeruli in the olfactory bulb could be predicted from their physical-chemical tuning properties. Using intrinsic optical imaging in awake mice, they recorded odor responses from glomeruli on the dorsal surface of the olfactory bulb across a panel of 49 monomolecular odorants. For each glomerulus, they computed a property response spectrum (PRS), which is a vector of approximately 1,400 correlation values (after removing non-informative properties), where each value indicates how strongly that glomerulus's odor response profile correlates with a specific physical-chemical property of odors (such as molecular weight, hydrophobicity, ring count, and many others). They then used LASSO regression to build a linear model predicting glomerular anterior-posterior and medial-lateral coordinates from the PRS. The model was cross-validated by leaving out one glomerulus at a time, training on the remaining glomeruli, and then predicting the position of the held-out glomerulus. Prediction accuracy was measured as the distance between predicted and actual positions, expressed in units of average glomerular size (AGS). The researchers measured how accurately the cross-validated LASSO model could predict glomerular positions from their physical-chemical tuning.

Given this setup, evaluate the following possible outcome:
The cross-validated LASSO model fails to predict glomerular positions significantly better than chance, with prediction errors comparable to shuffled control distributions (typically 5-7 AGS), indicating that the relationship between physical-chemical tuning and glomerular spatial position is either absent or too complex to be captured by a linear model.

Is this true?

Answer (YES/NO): NO